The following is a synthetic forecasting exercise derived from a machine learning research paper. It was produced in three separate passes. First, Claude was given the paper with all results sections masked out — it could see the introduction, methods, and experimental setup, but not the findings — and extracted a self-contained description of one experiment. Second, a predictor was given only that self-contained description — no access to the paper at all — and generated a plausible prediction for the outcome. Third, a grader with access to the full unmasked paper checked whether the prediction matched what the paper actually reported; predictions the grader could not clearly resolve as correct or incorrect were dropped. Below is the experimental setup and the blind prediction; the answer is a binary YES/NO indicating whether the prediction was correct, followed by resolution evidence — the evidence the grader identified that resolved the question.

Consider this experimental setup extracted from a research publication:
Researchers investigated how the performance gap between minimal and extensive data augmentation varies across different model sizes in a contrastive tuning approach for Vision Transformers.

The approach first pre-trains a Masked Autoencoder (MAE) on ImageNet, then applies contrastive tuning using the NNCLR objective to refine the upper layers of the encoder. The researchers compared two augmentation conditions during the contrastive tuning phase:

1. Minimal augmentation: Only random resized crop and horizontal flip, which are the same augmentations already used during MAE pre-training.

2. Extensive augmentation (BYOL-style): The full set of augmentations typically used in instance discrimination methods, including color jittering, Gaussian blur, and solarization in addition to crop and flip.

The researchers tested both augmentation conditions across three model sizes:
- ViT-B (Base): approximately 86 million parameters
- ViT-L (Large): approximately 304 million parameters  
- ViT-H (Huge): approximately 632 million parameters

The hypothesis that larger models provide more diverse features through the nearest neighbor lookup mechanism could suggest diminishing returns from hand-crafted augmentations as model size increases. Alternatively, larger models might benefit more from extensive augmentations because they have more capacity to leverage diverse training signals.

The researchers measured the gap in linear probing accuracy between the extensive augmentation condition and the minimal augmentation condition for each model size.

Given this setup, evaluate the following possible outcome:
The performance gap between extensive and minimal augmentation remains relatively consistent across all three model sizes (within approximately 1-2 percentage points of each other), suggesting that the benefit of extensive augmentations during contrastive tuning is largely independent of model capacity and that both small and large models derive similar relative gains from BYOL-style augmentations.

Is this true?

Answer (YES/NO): NO